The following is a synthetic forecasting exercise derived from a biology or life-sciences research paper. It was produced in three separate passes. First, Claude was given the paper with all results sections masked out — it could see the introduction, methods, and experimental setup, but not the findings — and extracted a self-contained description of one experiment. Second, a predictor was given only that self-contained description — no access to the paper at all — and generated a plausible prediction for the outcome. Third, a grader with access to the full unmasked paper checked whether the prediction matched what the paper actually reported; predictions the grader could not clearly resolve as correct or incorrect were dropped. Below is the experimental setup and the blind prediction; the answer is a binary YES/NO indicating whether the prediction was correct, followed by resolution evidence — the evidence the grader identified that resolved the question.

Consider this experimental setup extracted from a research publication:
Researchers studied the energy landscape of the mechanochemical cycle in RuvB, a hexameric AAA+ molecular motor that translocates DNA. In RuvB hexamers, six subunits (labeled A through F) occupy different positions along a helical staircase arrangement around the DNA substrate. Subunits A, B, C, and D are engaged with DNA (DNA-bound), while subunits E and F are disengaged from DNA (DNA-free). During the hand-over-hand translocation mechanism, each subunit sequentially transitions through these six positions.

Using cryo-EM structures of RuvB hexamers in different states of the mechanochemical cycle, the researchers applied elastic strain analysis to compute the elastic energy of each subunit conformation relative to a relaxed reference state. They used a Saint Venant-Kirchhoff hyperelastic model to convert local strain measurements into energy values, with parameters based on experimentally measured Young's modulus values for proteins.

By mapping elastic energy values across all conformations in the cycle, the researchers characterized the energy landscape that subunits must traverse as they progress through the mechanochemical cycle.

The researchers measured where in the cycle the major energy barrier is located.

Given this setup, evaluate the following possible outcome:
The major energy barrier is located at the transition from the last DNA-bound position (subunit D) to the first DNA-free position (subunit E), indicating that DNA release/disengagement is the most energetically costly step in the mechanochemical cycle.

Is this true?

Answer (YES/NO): NO